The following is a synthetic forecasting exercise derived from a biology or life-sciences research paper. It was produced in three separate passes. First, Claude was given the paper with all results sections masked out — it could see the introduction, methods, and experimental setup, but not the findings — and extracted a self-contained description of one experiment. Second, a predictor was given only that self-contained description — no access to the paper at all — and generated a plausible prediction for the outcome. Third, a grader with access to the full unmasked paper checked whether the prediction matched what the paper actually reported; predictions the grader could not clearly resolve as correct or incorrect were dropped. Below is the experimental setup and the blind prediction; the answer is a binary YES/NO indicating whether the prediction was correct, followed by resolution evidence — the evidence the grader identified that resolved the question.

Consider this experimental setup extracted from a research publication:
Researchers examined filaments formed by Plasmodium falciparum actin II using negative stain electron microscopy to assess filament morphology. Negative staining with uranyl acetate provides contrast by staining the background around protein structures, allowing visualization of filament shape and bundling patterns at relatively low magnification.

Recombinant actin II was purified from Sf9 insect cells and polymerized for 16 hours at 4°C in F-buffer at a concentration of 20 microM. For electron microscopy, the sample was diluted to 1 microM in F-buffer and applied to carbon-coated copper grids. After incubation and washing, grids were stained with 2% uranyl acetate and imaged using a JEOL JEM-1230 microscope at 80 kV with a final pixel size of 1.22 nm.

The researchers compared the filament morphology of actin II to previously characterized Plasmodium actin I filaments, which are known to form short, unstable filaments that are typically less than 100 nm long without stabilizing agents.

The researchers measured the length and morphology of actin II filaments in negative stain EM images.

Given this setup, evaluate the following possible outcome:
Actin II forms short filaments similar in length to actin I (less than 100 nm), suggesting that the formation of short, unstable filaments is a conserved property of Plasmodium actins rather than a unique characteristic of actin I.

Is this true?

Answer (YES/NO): NO